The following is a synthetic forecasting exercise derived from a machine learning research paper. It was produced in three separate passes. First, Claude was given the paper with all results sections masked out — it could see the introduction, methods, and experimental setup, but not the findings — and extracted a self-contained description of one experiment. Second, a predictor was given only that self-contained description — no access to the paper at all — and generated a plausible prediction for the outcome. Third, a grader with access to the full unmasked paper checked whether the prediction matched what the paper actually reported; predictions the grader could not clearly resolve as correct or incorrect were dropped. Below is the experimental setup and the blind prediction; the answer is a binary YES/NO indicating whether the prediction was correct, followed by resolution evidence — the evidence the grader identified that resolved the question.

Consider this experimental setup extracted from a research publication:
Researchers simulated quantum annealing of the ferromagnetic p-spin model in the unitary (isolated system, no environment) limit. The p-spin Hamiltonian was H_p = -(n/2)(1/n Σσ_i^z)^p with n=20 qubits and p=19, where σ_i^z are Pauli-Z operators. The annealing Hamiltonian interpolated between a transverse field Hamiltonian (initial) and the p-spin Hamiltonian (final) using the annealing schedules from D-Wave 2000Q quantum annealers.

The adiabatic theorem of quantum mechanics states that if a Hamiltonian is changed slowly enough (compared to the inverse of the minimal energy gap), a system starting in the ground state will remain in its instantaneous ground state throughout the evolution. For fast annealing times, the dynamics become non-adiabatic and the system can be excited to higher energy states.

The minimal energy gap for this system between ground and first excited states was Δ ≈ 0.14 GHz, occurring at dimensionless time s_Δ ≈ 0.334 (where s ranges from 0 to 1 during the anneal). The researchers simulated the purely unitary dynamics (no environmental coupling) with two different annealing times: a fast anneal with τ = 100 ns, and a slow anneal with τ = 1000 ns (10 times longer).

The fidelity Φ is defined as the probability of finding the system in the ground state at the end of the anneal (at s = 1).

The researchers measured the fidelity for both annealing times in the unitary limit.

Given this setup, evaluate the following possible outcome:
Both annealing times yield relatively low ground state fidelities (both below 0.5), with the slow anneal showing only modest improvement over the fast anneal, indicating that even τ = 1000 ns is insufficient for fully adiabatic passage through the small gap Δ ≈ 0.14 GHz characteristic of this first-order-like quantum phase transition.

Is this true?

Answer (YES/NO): NO